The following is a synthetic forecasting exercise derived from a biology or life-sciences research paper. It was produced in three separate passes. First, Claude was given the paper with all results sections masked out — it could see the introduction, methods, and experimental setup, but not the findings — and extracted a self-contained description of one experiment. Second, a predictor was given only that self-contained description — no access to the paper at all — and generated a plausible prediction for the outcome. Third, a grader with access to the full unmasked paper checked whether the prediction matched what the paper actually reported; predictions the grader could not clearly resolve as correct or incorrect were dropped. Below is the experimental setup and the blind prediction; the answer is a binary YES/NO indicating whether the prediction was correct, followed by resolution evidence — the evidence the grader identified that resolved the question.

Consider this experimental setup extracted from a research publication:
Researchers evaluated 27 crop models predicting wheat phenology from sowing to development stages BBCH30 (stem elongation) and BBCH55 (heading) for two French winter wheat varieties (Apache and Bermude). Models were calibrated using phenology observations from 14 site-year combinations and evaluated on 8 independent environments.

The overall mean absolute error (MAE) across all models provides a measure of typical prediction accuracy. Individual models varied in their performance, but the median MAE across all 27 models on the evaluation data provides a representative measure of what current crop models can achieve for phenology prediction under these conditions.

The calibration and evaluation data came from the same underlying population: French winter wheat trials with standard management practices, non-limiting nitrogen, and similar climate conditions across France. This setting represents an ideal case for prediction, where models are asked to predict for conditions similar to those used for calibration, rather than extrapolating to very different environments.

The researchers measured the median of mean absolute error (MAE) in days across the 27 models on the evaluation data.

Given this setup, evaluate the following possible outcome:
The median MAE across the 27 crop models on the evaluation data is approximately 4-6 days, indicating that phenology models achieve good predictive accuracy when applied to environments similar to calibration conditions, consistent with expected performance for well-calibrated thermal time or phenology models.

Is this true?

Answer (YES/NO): NO